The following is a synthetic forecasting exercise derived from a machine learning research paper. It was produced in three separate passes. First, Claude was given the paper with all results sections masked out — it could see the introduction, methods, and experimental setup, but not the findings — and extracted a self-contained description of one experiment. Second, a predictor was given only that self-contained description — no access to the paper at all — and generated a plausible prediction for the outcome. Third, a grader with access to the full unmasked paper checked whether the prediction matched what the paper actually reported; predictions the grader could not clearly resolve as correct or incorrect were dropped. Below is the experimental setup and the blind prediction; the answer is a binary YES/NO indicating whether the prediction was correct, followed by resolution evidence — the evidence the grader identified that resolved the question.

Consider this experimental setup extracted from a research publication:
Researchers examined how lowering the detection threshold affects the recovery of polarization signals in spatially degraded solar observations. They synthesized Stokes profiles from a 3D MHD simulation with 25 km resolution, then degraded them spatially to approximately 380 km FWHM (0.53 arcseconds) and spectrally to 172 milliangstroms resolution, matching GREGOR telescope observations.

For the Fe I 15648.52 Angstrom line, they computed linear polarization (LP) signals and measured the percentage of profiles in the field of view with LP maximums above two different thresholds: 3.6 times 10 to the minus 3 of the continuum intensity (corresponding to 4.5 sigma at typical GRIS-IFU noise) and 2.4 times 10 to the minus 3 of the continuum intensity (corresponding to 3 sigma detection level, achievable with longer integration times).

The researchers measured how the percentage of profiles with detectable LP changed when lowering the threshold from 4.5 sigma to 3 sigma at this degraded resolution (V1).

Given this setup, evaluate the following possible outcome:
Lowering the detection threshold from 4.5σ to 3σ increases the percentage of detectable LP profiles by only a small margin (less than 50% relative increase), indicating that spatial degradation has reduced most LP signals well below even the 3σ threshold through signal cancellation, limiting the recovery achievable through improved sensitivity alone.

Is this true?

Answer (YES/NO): NO